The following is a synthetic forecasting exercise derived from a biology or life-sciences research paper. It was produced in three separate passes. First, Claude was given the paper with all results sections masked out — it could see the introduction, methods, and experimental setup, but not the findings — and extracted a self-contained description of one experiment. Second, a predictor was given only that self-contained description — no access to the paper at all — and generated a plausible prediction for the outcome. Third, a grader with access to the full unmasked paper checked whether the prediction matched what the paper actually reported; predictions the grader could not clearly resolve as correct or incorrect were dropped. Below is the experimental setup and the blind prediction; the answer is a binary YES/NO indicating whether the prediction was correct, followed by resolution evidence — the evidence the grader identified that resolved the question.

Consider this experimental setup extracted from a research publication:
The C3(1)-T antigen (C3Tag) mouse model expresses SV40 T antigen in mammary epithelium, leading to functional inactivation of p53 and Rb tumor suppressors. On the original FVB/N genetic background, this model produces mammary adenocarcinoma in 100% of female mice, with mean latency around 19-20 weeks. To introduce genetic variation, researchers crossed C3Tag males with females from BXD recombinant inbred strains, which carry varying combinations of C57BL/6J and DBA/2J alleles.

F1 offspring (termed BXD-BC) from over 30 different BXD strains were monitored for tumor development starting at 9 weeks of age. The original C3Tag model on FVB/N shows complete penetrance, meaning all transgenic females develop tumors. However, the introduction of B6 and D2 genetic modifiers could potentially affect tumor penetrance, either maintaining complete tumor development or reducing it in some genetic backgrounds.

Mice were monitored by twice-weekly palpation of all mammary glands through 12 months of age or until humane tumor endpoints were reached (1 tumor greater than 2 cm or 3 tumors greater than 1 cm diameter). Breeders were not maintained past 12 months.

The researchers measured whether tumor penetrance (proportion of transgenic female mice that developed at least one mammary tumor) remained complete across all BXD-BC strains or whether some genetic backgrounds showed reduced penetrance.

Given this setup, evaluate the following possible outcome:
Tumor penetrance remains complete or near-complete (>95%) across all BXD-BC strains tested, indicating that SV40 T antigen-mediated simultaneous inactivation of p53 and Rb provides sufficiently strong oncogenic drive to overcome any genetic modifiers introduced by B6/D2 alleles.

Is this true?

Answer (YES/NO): NO